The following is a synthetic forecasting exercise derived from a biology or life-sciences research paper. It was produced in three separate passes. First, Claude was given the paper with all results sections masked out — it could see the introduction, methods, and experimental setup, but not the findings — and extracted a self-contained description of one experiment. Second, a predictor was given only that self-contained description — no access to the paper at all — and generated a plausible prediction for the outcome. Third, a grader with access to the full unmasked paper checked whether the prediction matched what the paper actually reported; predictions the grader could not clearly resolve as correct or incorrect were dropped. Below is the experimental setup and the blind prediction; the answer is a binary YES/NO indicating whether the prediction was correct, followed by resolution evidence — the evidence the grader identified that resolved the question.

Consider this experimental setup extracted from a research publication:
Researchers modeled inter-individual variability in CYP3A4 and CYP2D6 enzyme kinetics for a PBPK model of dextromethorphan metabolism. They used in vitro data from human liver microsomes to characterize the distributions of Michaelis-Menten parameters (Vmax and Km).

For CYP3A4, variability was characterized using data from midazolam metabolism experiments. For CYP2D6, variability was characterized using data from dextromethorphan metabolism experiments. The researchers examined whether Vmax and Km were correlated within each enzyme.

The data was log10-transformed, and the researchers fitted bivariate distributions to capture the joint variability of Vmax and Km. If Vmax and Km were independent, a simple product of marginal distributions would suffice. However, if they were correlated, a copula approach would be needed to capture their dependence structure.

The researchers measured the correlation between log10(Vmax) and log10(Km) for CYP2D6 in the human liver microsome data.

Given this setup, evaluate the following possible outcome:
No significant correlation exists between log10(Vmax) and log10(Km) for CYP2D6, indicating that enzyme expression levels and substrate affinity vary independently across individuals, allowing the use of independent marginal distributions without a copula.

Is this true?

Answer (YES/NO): NO